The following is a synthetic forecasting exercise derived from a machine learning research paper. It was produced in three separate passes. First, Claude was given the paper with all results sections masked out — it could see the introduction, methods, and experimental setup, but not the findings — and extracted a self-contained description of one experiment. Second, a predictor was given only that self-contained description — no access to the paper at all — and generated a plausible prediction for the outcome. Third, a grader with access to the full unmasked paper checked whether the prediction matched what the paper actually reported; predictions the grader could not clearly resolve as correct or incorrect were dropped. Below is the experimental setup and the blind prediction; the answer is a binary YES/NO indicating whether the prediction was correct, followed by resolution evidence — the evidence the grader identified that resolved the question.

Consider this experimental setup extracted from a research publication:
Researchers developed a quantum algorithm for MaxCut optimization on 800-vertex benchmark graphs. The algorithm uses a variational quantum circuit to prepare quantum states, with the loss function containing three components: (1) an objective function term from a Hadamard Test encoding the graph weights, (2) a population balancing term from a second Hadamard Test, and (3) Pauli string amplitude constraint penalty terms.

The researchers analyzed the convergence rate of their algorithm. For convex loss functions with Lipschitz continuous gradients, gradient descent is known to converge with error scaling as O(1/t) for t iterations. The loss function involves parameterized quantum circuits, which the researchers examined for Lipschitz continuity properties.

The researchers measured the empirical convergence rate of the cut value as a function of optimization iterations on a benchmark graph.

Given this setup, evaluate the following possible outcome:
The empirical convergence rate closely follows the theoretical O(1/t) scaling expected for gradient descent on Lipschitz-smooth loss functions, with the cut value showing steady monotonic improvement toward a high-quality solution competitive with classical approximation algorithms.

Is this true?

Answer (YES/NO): NO